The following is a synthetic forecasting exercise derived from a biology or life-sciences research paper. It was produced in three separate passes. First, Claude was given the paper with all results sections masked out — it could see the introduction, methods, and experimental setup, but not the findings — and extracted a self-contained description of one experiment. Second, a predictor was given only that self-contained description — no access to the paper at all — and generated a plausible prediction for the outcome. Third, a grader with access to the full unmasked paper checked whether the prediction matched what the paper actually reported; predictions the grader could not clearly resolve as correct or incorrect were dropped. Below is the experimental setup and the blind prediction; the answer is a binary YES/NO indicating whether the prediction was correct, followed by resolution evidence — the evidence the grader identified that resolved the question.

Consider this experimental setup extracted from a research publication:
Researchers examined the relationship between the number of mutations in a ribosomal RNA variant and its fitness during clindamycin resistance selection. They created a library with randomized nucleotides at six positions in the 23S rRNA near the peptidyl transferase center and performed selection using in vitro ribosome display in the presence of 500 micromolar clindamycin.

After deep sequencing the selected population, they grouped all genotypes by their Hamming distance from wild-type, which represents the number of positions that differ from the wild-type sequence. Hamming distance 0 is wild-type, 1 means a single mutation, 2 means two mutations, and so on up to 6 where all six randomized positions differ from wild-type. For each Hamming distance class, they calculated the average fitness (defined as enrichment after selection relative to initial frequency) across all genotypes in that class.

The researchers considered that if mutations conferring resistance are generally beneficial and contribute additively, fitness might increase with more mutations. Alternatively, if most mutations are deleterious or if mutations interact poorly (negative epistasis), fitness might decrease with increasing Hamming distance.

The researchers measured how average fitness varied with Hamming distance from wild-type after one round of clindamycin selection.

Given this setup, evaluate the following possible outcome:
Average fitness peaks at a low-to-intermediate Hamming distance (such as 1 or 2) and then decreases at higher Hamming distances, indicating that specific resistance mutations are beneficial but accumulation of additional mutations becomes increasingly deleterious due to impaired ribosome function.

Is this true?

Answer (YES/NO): NO